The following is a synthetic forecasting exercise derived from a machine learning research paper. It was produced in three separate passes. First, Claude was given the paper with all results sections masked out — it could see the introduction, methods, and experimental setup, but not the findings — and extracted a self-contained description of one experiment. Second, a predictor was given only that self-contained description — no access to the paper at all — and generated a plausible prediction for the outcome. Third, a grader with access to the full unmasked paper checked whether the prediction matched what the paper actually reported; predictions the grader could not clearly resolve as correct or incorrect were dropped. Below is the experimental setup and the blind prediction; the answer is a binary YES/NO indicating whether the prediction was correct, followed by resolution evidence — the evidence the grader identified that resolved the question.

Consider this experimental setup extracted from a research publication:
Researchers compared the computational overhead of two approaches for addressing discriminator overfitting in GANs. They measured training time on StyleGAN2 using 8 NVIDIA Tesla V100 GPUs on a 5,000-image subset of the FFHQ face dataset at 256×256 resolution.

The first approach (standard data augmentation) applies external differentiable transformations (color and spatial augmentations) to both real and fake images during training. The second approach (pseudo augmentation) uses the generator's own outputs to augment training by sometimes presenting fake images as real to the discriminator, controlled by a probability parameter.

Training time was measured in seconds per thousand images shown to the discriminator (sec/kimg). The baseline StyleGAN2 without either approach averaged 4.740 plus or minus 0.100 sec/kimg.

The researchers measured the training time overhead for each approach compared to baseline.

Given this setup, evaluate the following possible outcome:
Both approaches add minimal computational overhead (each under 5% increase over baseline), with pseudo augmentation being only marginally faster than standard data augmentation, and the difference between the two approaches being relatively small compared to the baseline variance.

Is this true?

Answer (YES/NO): NO